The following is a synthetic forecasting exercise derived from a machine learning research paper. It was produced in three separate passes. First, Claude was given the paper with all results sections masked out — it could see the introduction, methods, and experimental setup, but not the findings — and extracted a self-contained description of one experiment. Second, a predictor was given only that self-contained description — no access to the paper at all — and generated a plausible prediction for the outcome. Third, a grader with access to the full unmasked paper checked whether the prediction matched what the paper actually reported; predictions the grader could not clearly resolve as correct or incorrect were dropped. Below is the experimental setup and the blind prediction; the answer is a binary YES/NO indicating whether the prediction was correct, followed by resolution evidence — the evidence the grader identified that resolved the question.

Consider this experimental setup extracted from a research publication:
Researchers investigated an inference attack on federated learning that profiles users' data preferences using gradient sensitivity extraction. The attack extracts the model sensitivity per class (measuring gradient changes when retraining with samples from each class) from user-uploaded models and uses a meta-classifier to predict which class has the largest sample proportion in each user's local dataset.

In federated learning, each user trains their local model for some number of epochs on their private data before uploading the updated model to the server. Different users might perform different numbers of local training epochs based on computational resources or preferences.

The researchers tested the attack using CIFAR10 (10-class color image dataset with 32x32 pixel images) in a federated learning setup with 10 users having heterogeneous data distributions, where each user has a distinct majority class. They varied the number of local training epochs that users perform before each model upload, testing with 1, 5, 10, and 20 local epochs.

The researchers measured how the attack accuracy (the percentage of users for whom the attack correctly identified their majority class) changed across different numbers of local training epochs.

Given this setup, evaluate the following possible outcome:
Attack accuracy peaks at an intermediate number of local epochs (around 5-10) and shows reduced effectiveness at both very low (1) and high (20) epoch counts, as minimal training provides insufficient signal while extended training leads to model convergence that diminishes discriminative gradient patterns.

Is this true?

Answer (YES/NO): NO